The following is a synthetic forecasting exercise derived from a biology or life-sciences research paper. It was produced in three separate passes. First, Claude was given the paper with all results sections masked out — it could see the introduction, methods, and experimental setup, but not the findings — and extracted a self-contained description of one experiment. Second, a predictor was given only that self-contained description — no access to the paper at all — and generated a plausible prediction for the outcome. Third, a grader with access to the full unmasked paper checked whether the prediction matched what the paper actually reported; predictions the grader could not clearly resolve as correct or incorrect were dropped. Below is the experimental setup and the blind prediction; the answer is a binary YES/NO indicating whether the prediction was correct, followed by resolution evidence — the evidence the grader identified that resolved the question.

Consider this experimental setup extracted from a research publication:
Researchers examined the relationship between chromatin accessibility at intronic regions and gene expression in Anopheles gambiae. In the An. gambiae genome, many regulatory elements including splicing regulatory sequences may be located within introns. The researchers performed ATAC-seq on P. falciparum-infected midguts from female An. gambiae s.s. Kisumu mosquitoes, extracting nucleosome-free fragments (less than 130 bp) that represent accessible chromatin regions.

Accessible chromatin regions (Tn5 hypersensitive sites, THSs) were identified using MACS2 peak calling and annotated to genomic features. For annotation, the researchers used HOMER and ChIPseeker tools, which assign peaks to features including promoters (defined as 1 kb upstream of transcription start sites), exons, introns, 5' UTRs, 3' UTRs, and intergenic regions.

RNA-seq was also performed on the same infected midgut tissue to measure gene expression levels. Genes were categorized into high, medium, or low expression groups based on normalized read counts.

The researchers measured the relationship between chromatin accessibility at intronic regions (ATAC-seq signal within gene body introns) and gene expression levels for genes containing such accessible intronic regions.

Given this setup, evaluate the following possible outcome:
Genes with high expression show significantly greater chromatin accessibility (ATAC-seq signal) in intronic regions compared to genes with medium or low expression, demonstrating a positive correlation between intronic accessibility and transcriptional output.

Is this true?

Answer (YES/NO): YES